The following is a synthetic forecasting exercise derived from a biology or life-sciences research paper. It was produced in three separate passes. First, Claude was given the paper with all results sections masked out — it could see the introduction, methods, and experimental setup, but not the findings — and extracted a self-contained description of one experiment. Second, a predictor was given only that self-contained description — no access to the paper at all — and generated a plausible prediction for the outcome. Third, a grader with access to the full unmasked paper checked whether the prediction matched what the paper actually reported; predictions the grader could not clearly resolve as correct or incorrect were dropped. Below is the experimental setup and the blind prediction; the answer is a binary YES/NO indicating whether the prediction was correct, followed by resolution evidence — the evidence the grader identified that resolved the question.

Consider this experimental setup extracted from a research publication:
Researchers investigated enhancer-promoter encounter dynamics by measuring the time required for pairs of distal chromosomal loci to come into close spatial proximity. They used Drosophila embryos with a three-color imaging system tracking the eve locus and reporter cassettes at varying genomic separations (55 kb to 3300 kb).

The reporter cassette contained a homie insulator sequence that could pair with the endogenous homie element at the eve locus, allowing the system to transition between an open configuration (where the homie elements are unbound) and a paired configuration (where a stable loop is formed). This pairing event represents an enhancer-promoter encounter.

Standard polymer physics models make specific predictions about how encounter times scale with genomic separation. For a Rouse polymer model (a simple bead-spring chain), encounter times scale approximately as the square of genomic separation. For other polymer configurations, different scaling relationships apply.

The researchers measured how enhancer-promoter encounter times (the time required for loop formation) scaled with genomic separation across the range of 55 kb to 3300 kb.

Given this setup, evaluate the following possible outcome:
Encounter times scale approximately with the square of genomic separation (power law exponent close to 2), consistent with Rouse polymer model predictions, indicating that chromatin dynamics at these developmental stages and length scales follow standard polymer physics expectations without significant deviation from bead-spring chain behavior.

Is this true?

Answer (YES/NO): NO